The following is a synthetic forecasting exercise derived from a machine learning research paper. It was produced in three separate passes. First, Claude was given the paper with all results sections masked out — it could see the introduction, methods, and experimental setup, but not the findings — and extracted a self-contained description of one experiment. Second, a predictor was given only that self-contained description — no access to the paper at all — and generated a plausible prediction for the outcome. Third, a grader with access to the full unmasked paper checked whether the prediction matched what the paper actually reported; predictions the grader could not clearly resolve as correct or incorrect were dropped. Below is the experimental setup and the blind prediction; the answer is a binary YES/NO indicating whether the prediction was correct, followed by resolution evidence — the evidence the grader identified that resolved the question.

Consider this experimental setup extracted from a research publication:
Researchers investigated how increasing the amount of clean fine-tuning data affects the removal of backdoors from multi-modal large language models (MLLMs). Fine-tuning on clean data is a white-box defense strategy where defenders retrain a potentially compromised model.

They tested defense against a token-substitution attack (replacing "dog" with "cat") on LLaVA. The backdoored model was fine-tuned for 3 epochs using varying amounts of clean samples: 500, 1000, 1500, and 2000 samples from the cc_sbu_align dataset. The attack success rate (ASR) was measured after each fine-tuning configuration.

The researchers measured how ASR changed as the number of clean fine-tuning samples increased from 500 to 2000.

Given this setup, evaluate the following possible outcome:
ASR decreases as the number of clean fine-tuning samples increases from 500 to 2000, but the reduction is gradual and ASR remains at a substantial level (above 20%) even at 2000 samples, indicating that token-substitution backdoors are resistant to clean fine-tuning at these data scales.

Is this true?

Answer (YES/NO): YES